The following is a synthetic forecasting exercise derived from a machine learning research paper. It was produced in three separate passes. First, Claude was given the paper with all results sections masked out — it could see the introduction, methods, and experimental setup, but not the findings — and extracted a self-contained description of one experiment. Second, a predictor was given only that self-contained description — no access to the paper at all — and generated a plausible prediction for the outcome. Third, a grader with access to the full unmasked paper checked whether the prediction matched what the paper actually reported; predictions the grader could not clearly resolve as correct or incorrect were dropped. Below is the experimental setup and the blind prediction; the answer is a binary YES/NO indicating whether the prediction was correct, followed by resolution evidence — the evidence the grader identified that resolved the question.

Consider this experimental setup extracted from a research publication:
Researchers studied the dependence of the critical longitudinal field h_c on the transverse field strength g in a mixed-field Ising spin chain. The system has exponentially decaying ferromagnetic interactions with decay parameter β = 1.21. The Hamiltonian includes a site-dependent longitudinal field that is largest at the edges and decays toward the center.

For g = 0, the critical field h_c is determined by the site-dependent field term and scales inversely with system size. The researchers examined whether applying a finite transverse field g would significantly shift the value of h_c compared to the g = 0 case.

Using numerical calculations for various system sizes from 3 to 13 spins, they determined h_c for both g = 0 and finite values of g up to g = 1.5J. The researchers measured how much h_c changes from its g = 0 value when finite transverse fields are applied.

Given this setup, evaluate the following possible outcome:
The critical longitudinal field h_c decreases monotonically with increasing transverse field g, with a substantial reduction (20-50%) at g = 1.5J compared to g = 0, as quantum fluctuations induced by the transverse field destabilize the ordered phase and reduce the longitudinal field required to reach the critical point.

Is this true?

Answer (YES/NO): NO